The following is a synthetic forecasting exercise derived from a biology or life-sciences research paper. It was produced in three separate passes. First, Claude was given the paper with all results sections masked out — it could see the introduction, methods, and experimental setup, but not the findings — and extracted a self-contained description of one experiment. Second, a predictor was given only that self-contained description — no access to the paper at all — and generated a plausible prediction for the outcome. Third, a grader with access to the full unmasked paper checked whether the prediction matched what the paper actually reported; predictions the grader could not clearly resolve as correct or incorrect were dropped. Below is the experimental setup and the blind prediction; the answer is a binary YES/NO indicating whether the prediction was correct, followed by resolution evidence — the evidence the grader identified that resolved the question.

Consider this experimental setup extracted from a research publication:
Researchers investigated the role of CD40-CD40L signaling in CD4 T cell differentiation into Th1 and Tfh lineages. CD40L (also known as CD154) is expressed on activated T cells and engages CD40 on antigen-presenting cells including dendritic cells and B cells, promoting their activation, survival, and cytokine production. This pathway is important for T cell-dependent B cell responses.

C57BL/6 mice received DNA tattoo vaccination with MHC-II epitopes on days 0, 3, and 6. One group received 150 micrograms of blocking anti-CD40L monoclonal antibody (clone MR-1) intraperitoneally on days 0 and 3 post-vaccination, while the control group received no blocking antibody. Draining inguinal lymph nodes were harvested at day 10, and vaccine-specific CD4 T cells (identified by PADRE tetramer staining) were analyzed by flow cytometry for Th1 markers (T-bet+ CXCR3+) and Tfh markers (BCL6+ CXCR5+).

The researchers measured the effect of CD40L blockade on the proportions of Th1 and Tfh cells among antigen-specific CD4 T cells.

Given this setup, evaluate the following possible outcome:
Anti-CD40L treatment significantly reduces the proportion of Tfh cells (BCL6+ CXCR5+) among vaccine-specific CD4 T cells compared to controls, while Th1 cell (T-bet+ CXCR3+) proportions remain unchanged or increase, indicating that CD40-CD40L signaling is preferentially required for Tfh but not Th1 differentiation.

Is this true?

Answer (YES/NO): NO